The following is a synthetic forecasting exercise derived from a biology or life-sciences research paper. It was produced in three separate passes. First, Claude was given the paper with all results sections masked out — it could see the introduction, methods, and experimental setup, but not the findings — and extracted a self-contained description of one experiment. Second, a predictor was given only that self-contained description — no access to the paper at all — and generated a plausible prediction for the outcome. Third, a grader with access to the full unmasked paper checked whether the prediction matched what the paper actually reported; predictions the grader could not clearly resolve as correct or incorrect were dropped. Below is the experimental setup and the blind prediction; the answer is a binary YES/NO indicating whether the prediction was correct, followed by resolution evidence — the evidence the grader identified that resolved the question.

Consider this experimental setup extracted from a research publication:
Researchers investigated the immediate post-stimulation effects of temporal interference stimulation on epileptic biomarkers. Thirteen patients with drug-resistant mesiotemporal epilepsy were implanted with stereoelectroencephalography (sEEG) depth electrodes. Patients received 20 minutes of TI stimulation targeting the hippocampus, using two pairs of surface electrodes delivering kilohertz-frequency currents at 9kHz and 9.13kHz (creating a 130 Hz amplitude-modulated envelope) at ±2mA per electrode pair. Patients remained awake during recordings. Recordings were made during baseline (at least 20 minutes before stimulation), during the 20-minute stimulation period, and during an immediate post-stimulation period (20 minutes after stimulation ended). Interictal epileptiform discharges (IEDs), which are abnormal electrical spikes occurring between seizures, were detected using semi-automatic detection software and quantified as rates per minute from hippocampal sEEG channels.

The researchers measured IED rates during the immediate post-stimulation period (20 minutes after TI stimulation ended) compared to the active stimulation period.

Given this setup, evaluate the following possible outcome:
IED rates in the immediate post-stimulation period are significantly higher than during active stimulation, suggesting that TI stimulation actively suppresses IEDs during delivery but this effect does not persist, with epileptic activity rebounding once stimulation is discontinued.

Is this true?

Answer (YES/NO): NO